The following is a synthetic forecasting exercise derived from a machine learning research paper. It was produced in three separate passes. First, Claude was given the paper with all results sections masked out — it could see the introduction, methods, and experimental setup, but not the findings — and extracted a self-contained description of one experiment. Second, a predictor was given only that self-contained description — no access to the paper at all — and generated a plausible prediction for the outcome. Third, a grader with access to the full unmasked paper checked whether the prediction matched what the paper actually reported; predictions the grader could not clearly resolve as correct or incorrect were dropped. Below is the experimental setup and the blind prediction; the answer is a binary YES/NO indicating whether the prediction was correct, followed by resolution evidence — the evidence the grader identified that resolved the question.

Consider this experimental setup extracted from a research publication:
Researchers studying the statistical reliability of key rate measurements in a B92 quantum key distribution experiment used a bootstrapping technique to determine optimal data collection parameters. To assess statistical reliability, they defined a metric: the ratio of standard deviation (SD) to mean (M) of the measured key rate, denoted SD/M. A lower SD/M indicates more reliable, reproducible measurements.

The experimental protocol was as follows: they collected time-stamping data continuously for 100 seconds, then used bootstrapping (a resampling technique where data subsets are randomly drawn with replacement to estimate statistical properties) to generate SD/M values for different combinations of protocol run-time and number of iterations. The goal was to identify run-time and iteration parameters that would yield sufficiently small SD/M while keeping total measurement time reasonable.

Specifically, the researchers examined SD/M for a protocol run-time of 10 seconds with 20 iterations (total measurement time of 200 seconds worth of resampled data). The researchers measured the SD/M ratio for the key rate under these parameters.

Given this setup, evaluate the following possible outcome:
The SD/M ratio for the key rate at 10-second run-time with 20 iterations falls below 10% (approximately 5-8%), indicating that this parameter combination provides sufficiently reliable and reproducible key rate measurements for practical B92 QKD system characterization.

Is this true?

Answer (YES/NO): NO